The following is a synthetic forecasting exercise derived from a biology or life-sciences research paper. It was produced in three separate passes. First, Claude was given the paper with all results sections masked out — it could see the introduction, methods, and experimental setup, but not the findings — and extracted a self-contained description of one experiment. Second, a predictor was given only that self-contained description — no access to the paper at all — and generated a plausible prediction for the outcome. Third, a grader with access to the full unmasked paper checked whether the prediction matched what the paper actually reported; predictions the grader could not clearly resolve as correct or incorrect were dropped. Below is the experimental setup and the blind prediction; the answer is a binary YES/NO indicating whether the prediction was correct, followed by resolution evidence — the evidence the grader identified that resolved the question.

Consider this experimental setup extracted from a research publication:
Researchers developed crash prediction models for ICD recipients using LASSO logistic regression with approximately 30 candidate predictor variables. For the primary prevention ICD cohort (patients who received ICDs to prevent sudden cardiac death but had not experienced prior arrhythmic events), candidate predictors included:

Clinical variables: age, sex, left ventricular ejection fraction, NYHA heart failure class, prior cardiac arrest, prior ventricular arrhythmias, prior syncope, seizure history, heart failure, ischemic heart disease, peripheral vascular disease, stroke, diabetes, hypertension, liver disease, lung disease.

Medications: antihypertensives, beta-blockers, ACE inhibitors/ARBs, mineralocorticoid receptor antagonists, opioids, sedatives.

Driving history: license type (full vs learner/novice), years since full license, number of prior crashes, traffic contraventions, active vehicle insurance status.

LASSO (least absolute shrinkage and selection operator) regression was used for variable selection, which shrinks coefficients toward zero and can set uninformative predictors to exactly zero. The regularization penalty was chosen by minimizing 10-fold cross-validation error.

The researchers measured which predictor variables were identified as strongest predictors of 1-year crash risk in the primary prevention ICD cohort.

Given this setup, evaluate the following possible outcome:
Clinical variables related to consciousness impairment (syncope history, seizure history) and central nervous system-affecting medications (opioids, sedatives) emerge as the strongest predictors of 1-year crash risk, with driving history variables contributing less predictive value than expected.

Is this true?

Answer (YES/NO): NO